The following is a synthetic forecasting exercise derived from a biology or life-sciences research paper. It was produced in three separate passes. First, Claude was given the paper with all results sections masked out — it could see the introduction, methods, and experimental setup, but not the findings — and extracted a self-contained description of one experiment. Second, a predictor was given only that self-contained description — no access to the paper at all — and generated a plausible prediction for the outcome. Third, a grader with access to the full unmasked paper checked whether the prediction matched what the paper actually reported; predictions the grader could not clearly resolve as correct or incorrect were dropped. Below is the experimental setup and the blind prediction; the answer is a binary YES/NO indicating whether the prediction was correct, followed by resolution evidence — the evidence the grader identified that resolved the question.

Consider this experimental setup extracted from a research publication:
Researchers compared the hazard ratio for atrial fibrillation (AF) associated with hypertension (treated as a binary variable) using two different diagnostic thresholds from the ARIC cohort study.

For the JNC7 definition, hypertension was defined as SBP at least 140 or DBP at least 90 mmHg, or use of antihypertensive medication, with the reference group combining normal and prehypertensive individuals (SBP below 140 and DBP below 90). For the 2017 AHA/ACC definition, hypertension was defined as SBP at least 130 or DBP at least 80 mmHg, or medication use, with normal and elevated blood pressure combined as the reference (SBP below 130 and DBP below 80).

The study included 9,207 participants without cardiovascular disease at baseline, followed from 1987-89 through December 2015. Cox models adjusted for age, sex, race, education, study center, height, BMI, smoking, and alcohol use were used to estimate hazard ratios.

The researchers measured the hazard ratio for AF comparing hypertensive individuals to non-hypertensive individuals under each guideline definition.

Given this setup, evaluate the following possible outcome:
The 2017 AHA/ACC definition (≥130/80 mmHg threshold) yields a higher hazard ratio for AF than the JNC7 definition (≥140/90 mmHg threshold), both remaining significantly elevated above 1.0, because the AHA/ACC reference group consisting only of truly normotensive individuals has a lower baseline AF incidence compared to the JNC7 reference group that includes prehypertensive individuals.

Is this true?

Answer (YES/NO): NO